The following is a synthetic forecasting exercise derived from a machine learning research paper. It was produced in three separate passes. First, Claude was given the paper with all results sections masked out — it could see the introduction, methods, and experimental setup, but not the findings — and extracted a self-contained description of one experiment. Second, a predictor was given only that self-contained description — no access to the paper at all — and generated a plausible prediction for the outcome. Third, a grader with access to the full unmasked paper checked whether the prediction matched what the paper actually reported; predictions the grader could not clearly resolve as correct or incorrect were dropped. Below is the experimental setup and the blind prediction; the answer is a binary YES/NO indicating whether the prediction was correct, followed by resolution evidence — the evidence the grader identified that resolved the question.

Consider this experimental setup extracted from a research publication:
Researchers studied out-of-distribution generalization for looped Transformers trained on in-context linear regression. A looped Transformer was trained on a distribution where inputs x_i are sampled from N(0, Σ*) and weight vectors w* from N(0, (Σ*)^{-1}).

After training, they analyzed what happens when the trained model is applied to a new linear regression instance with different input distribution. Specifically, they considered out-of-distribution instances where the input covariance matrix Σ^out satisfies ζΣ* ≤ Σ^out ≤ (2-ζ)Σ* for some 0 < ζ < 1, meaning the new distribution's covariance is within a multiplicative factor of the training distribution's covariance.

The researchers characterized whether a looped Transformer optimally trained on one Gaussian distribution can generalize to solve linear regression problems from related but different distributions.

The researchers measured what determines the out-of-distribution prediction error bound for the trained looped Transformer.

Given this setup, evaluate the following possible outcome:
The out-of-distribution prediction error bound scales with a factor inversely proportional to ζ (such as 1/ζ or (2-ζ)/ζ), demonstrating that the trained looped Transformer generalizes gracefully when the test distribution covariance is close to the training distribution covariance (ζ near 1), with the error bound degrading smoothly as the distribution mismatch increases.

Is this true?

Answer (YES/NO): NO